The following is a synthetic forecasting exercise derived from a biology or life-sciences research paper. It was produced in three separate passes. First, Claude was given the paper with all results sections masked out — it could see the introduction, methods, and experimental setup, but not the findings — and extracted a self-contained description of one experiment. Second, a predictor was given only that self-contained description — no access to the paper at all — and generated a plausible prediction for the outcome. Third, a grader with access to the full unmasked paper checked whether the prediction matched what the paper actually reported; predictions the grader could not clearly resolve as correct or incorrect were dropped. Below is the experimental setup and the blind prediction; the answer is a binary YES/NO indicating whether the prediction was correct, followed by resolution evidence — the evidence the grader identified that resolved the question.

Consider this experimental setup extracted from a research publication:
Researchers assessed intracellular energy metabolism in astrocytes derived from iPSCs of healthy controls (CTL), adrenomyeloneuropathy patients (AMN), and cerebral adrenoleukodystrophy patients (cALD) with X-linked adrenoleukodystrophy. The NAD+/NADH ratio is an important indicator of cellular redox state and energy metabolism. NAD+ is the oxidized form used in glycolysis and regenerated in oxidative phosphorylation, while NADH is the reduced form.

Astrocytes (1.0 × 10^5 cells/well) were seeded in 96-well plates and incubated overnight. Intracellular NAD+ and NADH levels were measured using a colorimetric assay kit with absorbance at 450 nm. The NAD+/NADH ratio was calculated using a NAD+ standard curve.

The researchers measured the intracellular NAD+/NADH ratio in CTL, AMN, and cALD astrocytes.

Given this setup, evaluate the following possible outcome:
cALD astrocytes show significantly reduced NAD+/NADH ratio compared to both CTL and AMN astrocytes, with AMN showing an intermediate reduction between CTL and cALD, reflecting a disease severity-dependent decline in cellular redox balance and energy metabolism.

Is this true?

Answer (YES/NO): NO